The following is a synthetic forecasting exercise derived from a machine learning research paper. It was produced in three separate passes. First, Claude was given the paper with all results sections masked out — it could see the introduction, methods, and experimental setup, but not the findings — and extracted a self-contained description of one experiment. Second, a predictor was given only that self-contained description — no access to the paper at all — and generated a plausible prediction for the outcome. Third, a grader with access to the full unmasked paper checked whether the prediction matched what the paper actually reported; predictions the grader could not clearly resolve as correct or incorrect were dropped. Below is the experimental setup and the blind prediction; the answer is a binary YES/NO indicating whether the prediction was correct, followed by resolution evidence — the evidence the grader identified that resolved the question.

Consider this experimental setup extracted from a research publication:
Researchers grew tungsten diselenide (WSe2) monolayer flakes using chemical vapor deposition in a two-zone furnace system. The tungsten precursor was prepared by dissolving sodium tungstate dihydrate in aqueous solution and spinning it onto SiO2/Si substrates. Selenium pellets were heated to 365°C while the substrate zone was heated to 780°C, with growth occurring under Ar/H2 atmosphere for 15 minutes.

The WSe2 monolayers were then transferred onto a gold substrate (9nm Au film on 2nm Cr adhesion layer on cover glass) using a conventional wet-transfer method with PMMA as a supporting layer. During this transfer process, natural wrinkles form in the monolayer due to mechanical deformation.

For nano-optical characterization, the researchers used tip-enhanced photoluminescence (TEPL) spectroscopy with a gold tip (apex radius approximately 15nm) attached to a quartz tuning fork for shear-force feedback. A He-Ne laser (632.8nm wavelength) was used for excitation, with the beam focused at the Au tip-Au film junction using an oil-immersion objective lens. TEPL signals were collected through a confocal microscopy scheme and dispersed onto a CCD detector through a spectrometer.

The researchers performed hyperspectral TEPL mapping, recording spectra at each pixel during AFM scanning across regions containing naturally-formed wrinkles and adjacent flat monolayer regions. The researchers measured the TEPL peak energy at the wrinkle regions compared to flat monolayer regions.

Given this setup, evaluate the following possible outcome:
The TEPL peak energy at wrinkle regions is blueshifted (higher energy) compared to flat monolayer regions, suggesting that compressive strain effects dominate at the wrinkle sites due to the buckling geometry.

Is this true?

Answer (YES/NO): NO